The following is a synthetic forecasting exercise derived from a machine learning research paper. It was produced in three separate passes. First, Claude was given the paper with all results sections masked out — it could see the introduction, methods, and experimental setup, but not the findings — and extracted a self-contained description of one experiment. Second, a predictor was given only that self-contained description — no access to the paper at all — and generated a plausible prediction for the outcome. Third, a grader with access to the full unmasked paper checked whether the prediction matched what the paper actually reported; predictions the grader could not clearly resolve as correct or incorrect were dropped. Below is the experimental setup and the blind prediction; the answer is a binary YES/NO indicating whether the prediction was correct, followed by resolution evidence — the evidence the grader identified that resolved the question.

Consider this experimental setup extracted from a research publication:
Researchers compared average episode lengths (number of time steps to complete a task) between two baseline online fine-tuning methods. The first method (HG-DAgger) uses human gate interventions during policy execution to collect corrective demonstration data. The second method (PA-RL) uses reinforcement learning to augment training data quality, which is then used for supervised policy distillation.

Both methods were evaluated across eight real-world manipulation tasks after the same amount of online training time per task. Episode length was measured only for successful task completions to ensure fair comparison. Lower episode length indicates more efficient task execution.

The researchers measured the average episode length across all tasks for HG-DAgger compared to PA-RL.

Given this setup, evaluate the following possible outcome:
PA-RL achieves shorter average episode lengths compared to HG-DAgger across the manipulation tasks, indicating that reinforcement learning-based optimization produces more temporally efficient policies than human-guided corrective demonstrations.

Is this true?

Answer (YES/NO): YES